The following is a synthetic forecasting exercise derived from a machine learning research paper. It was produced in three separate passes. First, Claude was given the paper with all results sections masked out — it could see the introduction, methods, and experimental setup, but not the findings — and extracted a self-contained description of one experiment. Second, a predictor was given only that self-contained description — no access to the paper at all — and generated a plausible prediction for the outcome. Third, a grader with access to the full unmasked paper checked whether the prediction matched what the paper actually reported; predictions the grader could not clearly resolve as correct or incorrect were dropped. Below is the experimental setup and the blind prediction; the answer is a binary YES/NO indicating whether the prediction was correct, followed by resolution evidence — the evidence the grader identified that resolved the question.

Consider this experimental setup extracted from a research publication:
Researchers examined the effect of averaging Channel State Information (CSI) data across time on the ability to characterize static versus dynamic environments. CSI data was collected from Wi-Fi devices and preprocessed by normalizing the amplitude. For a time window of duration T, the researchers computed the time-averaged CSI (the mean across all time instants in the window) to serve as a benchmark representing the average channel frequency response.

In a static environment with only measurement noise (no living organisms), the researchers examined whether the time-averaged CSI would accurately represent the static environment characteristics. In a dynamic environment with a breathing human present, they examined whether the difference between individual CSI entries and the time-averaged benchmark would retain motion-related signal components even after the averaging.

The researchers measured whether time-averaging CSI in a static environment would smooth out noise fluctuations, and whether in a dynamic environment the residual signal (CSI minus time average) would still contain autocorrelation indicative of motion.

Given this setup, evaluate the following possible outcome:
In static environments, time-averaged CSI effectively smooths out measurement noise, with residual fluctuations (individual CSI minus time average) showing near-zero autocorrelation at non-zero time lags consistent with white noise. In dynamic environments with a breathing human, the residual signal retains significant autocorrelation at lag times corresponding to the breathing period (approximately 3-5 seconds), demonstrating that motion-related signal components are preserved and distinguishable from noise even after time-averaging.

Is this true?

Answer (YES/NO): NO